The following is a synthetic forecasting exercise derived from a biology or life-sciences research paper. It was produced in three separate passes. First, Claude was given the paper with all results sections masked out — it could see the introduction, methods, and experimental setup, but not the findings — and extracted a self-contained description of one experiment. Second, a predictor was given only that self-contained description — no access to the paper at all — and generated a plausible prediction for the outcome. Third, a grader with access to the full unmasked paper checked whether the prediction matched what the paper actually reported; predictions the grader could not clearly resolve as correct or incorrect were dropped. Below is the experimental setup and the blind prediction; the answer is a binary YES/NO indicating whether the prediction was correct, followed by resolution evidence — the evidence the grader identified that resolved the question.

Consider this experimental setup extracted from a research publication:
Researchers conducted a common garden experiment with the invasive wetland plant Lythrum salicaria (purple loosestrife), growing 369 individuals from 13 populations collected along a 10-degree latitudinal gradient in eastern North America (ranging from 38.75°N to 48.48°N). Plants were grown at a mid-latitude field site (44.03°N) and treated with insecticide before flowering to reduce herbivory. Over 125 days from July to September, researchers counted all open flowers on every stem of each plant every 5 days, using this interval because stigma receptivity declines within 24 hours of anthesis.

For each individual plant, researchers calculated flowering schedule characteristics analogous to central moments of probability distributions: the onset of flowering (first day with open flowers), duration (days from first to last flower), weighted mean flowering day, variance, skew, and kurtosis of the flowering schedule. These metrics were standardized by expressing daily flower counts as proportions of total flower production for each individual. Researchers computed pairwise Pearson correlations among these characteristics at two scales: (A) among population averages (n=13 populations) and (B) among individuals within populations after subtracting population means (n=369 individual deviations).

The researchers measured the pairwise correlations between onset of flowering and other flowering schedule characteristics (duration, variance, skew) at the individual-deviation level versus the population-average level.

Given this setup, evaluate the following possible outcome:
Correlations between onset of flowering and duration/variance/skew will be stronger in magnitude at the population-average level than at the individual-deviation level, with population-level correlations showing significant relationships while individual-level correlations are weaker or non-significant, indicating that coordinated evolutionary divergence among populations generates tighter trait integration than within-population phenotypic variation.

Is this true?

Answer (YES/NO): NO